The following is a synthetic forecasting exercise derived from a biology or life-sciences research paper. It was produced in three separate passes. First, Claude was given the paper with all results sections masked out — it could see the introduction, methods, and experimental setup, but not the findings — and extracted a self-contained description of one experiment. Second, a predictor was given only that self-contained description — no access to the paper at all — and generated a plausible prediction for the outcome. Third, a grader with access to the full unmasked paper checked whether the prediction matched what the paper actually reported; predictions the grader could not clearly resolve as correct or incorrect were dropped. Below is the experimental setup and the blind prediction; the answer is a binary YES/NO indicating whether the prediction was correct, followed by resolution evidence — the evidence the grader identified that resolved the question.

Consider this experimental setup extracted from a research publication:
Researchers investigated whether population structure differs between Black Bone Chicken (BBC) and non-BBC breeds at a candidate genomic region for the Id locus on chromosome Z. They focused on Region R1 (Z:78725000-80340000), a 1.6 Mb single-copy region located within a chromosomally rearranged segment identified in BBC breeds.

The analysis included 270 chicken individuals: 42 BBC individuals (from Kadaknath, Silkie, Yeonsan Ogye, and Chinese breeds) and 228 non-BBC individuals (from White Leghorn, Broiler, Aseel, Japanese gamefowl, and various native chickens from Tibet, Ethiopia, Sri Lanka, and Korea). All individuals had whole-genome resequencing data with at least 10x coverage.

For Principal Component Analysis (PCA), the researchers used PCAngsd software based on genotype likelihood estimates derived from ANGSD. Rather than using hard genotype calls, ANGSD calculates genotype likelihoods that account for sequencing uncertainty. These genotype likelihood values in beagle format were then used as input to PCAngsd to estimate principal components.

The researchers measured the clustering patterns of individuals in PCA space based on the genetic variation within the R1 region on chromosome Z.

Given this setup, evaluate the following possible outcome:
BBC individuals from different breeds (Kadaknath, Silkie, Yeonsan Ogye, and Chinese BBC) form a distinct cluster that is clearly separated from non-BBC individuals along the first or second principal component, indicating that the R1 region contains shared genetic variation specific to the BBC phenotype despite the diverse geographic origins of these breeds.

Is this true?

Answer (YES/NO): YES